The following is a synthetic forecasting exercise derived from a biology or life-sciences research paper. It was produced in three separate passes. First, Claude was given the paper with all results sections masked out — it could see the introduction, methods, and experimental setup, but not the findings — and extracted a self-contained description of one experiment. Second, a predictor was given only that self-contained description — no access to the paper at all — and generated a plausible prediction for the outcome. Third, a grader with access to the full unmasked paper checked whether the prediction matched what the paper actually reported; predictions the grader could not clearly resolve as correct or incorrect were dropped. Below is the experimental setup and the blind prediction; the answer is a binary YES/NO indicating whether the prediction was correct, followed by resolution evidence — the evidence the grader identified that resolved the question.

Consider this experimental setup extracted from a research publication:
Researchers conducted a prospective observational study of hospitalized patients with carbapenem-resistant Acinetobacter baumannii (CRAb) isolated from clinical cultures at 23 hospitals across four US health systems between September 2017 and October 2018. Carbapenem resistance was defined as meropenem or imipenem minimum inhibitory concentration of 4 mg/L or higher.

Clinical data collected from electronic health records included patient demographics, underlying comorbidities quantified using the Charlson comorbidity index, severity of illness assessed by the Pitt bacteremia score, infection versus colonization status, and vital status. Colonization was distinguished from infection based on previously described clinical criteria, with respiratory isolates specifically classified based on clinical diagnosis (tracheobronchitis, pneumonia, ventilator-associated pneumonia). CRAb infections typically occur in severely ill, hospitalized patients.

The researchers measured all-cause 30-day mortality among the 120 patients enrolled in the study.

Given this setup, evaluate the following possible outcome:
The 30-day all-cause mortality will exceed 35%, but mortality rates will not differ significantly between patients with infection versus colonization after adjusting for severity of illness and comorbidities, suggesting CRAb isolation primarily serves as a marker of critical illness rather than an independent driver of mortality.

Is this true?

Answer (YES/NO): NO